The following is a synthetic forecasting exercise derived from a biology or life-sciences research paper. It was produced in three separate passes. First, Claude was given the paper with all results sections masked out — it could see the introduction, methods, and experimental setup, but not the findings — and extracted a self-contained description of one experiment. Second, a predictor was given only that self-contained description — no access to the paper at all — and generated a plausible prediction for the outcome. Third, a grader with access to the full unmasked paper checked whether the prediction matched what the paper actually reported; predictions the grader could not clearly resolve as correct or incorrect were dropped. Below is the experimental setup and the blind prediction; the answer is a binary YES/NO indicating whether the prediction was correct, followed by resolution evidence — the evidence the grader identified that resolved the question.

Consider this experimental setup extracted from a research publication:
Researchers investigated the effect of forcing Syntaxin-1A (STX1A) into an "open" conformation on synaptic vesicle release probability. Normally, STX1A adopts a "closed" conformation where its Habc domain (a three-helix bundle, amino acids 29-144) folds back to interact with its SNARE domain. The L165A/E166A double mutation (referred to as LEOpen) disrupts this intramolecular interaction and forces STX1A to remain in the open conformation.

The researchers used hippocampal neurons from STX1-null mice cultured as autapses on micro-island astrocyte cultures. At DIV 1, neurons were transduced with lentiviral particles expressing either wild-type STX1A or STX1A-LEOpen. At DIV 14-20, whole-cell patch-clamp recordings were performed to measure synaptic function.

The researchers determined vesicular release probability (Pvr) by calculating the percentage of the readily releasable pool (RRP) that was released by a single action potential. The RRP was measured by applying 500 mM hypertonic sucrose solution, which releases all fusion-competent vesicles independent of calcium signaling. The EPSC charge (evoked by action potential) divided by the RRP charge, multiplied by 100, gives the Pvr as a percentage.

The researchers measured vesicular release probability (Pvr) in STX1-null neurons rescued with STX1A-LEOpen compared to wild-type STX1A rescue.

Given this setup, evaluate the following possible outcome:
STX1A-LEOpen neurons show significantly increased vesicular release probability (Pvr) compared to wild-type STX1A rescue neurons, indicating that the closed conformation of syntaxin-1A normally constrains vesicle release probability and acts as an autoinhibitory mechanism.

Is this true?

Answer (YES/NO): YES